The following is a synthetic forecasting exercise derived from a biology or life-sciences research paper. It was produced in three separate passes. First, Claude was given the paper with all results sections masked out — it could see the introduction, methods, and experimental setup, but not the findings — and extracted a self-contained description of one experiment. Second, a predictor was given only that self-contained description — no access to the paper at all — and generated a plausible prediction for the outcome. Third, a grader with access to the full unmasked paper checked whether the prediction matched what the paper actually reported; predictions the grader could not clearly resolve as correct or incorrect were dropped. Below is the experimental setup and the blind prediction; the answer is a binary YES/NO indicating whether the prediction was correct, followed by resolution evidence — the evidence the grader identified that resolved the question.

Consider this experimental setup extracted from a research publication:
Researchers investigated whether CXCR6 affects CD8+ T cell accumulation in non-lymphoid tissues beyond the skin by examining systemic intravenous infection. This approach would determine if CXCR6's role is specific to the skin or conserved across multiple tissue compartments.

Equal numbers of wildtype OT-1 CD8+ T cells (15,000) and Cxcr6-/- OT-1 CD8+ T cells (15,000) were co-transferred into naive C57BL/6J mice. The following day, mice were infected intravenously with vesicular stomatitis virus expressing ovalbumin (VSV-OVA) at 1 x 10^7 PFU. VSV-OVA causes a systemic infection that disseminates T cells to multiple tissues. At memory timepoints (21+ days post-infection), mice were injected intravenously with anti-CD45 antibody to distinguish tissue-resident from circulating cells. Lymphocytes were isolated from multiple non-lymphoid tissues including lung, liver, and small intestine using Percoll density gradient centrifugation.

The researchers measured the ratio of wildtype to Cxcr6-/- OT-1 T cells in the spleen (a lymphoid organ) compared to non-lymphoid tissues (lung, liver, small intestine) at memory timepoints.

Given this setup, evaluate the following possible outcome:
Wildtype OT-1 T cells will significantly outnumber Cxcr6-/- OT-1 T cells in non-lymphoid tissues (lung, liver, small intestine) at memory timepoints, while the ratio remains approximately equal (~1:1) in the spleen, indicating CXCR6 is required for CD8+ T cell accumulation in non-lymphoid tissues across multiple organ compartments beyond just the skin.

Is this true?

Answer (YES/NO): NO